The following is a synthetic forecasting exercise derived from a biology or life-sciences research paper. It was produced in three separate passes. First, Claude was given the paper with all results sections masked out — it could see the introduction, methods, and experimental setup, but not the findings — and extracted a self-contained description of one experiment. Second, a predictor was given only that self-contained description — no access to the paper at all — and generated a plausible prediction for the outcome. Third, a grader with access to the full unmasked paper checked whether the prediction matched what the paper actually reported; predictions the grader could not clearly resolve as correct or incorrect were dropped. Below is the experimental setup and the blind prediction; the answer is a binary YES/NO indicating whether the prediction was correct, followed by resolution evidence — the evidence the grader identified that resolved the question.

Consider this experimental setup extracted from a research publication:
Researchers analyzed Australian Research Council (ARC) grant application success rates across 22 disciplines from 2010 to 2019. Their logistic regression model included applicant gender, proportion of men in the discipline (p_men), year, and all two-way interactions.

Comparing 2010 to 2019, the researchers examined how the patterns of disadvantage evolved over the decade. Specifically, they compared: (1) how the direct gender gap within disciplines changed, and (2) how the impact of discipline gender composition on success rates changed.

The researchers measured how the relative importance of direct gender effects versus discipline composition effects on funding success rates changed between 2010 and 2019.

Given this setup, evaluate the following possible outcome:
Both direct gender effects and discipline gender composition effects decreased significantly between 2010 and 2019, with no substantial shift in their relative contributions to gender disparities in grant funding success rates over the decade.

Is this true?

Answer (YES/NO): NO